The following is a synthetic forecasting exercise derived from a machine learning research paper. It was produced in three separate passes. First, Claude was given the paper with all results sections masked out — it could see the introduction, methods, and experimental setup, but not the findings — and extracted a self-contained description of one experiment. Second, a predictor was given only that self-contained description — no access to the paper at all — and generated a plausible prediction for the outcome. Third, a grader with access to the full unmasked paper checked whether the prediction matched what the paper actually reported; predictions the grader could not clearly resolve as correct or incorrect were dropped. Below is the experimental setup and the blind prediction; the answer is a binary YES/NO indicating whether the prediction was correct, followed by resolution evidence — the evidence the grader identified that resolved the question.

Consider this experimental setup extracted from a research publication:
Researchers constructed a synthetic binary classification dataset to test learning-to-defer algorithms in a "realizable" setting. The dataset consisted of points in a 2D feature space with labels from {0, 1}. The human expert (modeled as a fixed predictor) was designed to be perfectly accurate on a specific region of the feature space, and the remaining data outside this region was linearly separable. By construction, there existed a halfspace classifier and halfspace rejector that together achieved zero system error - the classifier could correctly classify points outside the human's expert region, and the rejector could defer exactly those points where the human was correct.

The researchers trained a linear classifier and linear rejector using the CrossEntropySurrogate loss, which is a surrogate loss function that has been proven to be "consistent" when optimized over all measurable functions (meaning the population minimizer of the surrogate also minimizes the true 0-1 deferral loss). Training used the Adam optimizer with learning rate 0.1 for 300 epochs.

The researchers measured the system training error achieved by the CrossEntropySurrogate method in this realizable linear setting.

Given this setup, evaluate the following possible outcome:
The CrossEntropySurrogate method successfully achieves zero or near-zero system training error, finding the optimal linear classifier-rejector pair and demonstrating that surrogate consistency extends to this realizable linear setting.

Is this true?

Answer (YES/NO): NO